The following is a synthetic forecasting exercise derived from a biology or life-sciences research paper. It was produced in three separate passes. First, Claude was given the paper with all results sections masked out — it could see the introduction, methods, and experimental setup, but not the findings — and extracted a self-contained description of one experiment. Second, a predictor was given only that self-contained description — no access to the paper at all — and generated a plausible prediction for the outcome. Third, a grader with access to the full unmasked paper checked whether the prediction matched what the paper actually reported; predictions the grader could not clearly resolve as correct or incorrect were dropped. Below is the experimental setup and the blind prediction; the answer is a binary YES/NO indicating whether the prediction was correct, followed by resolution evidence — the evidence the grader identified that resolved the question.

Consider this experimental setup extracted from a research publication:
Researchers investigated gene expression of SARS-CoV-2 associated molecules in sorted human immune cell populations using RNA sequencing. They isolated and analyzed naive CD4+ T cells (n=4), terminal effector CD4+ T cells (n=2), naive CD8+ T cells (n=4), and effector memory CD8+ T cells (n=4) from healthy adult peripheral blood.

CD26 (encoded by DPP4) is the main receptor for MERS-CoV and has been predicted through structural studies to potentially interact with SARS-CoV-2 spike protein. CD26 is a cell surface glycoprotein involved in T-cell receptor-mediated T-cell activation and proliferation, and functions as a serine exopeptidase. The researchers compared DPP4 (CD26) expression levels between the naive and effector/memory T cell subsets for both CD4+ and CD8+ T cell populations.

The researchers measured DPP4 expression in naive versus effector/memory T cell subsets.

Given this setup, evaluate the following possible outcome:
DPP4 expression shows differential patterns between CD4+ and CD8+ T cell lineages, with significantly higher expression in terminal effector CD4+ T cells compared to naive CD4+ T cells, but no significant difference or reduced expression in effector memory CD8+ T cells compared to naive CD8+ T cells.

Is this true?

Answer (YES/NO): NO